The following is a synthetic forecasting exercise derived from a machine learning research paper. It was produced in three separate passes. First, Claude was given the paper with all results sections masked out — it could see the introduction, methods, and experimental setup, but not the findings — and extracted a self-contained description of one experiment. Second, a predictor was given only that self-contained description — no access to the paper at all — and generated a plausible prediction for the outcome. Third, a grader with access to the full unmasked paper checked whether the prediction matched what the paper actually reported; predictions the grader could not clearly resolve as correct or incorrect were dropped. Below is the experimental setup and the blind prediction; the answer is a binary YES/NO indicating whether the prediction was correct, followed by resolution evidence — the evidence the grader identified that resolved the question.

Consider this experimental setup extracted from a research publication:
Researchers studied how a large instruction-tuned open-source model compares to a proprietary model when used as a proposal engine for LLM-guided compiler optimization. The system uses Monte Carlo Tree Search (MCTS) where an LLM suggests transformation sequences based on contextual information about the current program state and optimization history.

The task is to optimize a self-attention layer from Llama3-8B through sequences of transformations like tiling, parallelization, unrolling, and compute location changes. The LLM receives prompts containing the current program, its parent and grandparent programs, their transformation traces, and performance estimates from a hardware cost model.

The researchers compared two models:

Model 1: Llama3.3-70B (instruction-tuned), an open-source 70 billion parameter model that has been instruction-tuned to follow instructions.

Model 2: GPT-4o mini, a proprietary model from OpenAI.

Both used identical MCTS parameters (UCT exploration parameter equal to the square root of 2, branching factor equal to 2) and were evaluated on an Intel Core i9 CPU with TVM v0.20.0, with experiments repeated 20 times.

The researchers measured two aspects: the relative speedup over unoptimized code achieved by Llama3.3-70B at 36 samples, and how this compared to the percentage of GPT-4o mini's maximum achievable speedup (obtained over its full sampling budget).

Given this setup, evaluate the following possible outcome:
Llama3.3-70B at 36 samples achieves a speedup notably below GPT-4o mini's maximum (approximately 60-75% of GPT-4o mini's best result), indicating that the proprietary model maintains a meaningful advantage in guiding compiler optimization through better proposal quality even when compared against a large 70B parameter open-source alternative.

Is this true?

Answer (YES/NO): NO